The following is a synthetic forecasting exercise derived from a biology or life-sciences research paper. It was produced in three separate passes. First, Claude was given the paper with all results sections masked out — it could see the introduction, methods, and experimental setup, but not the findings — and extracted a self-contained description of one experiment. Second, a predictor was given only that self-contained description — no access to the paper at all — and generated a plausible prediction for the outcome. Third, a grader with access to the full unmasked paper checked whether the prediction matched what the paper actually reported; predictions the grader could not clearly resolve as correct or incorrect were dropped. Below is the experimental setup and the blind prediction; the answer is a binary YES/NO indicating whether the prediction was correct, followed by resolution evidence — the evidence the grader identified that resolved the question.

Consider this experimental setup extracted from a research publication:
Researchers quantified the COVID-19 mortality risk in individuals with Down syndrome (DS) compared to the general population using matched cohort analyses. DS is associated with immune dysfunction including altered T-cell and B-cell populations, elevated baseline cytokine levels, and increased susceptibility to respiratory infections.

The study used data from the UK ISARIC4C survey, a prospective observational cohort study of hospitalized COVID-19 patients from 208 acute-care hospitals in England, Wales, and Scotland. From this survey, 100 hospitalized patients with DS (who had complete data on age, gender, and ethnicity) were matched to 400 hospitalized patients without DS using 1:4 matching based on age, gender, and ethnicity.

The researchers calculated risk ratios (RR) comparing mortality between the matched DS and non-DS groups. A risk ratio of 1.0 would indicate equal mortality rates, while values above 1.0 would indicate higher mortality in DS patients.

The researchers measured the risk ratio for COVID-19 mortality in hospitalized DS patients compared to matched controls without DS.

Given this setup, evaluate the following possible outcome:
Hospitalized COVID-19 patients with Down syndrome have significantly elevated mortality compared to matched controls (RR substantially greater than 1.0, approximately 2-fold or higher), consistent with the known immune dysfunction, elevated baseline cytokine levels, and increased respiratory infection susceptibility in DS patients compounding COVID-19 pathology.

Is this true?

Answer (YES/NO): YES